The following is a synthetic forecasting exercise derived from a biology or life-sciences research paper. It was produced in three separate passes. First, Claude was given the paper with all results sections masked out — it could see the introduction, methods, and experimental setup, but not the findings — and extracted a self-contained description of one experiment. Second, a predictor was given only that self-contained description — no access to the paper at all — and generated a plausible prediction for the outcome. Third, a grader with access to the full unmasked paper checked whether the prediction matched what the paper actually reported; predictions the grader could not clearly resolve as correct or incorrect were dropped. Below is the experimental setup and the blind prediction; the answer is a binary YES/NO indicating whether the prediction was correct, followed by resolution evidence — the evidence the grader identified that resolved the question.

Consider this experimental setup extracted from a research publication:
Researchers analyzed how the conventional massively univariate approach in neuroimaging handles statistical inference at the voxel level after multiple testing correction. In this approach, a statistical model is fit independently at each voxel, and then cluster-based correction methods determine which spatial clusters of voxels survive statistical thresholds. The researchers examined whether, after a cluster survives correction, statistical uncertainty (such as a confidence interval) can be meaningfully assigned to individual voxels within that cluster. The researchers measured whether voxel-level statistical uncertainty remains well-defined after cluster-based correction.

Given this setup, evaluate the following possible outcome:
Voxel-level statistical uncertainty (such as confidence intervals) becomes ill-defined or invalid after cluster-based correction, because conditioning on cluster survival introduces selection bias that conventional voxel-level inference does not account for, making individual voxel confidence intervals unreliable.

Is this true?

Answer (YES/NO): YES